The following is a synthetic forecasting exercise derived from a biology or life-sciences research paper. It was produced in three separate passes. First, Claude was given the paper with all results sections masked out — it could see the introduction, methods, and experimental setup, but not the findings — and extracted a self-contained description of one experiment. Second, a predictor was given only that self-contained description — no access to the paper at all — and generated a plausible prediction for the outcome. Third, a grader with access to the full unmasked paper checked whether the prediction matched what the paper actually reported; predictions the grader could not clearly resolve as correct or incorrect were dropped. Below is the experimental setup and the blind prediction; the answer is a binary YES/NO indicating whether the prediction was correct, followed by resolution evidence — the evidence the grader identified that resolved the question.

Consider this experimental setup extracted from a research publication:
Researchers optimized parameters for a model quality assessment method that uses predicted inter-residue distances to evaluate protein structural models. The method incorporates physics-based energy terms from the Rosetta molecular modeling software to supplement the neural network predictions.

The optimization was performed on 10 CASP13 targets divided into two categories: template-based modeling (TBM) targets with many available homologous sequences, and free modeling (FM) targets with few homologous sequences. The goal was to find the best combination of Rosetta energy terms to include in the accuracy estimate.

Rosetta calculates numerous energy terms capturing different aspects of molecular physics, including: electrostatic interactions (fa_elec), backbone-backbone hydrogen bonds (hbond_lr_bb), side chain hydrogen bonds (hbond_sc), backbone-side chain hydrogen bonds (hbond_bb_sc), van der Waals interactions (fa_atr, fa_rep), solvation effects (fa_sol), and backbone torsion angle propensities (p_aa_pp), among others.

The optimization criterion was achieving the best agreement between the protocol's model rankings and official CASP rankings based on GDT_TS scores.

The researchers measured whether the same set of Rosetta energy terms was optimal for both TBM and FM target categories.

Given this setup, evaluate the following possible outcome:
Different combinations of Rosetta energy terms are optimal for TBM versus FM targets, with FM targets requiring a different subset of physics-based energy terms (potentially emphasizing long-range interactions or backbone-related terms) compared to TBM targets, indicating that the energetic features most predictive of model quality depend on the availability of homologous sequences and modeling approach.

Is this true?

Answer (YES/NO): NO